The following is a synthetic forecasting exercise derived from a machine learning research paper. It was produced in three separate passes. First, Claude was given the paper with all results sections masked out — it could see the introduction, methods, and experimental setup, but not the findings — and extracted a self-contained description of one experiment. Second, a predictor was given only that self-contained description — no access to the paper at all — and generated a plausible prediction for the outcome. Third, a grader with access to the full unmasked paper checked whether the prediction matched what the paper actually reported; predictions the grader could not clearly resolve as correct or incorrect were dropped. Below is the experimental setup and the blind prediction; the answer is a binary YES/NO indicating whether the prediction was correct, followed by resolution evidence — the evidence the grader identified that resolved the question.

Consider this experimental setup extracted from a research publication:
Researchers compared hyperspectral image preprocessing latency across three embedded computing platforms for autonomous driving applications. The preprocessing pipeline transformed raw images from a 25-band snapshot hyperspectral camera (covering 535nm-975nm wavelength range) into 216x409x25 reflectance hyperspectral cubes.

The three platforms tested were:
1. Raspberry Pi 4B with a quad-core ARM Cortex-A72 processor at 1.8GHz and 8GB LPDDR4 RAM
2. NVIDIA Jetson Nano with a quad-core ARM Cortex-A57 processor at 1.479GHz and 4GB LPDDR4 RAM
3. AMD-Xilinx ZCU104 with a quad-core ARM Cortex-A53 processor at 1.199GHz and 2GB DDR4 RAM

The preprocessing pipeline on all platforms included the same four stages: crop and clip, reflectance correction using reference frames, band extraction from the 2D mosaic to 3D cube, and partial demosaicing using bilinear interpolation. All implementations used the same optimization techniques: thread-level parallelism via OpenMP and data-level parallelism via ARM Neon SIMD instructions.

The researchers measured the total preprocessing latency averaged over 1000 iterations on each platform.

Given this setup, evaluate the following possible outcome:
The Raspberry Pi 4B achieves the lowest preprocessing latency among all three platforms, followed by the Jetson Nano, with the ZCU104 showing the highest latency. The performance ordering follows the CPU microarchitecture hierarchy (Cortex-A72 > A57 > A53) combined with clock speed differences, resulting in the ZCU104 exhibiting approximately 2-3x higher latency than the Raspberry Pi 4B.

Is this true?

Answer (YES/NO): NO